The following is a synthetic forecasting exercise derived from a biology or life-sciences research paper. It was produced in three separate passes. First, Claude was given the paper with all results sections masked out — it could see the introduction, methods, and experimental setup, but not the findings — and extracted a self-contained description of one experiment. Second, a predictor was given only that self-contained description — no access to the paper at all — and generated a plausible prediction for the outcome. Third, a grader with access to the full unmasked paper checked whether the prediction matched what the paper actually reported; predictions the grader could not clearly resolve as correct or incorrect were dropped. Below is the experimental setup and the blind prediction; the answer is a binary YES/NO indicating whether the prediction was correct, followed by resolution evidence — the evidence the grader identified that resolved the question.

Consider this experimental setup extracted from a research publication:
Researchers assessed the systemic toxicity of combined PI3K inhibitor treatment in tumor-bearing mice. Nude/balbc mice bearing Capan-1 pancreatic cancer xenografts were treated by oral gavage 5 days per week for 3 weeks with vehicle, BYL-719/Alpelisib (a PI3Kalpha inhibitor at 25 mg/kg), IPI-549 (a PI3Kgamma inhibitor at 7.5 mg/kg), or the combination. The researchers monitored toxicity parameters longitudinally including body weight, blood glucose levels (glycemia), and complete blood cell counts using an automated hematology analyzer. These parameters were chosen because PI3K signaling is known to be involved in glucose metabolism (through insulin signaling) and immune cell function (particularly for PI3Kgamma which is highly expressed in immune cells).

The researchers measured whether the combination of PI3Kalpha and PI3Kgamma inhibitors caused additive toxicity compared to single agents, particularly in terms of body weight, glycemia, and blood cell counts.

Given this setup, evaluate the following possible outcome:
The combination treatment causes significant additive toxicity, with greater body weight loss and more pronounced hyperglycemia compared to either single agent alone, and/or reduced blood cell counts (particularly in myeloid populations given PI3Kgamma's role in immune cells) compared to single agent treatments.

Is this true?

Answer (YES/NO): NO